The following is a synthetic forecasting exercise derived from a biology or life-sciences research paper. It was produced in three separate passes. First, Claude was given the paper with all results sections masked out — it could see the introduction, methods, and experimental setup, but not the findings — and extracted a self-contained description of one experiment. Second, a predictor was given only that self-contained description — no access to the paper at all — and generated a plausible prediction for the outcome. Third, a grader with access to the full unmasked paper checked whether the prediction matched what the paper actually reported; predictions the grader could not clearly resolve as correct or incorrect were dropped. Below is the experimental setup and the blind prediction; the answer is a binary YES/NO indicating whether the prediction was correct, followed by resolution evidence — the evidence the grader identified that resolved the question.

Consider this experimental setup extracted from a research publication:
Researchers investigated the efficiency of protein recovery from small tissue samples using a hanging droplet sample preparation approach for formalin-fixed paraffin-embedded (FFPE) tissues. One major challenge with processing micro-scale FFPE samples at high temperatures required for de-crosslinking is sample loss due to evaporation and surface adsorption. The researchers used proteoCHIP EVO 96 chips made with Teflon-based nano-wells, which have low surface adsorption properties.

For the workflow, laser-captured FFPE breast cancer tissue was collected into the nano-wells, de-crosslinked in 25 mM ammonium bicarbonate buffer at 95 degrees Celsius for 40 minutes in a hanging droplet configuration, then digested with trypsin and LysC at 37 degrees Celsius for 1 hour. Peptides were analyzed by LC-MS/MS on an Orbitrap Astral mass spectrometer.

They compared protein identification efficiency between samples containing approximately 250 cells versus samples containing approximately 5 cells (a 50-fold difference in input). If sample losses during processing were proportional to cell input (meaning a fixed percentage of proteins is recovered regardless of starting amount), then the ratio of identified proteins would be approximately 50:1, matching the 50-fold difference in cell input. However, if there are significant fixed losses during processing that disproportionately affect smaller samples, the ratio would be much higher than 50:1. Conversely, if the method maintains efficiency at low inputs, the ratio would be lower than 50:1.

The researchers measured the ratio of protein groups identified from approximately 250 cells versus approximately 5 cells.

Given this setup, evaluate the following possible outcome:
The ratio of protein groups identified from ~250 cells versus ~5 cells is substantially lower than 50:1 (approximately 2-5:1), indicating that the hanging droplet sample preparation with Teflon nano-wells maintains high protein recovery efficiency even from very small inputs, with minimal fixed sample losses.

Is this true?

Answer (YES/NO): YES